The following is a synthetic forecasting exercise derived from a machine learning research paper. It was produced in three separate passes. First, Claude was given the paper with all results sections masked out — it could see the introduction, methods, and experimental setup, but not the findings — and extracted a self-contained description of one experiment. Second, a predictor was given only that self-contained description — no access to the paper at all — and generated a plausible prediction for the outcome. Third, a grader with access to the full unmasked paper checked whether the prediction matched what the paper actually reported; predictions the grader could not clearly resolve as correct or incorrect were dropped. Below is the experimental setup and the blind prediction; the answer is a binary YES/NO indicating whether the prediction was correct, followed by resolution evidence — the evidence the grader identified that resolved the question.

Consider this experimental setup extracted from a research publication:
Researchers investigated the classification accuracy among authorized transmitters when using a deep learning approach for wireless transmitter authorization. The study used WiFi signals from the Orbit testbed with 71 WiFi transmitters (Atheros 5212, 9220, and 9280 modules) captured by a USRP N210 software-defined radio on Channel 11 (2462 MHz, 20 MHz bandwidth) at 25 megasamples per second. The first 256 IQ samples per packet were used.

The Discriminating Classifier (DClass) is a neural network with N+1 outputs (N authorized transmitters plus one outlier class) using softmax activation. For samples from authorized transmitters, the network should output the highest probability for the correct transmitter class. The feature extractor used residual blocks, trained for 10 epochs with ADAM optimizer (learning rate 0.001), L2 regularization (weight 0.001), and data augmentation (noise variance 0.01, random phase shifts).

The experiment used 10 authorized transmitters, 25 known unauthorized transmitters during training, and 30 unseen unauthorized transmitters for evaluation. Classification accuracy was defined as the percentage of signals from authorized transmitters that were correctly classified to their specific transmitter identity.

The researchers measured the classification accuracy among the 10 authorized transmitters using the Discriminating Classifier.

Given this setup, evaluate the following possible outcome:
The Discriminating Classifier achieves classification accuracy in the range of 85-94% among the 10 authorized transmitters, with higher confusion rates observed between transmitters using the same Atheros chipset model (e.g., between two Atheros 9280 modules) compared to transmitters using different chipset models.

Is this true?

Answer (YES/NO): NO